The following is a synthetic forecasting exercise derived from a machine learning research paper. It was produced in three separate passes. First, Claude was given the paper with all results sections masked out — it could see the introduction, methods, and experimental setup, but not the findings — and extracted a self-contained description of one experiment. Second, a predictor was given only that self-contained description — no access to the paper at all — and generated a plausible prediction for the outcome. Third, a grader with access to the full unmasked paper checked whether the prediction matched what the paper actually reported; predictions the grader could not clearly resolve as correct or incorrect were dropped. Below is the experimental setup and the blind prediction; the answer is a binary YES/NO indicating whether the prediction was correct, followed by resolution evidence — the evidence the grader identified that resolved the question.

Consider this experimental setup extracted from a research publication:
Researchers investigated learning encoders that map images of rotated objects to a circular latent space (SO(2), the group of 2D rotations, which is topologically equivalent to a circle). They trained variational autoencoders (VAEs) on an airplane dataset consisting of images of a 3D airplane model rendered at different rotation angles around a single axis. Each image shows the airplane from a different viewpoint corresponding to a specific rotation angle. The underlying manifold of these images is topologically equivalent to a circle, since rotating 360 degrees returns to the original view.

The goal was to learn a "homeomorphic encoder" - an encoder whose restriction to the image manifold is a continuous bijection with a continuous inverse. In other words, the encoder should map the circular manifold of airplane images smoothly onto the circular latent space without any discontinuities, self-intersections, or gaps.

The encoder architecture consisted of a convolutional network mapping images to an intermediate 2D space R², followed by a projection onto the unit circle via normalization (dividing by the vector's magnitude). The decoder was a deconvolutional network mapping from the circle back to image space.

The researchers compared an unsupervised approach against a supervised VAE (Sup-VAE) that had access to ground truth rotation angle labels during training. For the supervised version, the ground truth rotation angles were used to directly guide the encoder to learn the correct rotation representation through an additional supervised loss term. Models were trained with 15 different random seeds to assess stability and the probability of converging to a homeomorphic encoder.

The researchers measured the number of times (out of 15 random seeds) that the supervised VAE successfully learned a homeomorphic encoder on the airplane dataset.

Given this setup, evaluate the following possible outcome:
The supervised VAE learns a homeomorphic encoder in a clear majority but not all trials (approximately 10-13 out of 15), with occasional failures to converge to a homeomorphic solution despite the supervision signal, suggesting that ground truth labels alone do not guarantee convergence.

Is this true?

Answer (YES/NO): NO